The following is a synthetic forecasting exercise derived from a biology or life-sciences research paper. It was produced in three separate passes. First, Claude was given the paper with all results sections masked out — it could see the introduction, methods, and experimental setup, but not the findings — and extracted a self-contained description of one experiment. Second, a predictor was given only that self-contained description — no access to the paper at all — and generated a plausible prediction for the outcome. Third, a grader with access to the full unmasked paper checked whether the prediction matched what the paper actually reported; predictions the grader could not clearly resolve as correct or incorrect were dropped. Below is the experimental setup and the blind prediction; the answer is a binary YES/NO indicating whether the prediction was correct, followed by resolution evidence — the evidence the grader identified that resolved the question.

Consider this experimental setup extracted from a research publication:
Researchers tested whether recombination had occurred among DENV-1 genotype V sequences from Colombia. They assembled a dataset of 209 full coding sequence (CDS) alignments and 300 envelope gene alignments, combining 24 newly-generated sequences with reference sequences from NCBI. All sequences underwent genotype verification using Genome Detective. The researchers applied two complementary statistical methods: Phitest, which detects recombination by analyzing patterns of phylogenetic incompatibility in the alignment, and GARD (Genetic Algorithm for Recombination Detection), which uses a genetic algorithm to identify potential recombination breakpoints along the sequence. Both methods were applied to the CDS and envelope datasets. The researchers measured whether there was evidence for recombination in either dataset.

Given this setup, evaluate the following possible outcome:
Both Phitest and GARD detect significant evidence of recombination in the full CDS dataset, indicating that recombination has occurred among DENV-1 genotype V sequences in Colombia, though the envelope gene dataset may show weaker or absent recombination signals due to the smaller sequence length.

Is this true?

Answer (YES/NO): NO